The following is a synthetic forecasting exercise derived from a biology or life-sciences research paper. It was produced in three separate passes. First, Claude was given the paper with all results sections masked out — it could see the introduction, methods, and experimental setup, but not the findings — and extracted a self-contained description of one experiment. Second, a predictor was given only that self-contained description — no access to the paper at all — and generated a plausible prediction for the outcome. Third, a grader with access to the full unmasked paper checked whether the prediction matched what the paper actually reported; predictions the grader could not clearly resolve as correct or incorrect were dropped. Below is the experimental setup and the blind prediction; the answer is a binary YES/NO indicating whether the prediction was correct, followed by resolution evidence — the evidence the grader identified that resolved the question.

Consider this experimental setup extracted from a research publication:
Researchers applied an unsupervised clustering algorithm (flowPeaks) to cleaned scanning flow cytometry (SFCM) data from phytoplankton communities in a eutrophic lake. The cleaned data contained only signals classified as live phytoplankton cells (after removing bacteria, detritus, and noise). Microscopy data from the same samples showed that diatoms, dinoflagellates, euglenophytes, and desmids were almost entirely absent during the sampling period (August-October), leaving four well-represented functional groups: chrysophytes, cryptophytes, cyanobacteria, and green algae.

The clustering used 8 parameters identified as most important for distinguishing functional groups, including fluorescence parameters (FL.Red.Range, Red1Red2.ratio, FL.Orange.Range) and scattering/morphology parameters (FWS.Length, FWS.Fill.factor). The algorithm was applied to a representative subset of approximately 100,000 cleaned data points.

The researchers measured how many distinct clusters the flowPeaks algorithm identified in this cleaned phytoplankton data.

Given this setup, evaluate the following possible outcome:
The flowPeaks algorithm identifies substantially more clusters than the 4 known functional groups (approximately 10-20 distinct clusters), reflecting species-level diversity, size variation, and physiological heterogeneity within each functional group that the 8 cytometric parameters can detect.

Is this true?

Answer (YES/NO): YES